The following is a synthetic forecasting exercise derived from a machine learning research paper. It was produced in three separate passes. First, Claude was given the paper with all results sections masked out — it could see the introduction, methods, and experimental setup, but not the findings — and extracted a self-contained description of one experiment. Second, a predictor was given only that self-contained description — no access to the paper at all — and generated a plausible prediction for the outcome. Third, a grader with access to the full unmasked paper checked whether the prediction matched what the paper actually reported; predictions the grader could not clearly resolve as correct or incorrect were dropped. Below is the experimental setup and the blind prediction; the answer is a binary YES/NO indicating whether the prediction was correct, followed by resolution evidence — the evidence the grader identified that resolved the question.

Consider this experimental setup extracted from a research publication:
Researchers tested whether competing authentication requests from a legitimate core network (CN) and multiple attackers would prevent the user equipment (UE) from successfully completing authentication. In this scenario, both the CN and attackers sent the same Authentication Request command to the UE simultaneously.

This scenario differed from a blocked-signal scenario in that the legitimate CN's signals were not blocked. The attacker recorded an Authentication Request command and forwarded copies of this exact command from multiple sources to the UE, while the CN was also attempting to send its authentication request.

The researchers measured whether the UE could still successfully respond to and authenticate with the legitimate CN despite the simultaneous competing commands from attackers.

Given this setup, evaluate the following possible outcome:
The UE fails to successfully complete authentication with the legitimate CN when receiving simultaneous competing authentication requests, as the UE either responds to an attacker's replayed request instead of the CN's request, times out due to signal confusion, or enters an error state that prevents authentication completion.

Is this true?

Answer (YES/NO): NO